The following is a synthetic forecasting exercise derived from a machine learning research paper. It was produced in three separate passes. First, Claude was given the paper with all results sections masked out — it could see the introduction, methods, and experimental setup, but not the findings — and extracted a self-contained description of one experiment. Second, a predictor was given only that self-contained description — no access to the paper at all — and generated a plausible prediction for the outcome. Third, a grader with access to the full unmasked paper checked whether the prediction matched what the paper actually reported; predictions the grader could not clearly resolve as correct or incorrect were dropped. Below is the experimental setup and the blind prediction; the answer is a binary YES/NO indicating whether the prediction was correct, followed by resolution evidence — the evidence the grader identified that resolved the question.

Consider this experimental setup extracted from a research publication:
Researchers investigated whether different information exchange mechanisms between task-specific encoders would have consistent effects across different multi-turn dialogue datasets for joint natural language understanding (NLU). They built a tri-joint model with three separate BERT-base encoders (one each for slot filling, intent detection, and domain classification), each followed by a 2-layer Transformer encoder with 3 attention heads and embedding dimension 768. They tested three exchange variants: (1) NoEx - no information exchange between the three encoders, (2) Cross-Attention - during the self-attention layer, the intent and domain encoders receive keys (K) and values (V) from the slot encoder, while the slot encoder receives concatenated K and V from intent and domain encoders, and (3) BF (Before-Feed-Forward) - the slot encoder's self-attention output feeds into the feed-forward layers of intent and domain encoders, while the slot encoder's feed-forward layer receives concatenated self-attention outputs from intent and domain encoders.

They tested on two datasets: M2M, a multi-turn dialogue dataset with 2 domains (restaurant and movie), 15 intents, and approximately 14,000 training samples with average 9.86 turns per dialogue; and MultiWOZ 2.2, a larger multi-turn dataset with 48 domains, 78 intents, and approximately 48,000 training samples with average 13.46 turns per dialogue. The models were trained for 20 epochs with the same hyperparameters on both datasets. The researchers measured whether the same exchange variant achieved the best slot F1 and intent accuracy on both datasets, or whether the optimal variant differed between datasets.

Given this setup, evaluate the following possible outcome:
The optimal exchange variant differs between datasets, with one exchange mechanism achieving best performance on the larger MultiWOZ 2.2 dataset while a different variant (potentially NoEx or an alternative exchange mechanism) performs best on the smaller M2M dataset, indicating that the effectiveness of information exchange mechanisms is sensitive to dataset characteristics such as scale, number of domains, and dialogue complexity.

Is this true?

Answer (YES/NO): YES